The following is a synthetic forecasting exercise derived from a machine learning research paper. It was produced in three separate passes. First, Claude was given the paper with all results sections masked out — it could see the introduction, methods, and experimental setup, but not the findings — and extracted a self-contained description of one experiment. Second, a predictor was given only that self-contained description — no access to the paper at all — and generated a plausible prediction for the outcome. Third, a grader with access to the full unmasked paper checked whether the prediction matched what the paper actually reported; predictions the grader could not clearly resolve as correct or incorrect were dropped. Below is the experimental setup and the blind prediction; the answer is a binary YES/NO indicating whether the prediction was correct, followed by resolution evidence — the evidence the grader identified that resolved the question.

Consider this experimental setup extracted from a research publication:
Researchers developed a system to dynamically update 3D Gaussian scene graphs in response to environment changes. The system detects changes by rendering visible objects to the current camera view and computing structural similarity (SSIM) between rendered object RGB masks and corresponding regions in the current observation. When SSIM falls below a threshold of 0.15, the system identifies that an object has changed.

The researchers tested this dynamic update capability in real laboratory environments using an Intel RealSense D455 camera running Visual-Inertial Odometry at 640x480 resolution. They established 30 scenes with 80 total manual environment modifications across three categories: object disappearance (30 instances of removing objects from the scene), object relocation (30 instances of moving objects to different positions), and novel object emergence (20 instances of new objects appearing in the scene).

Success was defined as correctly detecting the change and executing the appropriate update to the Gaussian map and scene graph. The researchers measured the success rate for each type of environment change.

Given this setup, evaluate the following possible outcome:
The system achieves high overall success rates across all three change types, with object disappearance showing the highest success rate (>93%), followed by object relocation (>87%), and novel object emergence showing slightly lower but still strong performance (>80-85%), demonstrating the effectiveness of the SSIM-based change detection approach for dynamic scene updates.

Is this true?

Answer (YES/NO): NO